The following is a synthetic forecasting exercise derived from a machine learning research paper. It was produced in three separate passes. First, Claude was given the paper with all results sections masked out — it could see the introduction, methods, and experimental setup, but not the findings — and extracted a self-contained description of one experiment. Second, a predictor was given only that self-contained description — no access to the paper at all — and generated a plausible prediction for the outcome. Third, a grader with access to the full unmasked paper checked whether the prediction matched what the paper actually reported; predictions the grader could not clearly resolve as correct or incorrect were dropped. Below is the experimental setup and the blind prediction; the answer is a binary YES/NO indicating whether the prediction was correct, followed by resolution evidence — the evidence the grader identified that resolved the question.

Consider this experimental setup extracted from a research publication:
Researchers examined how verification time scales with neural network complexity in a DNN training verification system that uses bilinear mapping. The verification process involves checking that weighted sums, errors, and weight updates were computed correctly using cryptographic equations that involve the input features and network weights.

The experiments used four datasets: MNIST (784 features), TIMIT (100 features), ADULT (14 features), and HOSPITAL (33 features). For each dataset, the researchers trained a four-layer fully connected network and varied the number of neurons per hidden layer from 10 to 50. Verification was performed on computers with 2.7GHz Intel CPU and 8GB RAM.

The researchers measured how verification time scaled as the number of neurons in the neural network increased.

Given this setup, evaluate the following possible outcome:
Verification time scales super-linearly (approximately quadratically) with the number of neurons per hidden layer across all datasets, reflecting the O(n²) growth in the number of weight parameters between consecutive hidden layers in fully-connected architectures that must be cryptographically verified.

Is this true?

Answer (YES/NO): NO